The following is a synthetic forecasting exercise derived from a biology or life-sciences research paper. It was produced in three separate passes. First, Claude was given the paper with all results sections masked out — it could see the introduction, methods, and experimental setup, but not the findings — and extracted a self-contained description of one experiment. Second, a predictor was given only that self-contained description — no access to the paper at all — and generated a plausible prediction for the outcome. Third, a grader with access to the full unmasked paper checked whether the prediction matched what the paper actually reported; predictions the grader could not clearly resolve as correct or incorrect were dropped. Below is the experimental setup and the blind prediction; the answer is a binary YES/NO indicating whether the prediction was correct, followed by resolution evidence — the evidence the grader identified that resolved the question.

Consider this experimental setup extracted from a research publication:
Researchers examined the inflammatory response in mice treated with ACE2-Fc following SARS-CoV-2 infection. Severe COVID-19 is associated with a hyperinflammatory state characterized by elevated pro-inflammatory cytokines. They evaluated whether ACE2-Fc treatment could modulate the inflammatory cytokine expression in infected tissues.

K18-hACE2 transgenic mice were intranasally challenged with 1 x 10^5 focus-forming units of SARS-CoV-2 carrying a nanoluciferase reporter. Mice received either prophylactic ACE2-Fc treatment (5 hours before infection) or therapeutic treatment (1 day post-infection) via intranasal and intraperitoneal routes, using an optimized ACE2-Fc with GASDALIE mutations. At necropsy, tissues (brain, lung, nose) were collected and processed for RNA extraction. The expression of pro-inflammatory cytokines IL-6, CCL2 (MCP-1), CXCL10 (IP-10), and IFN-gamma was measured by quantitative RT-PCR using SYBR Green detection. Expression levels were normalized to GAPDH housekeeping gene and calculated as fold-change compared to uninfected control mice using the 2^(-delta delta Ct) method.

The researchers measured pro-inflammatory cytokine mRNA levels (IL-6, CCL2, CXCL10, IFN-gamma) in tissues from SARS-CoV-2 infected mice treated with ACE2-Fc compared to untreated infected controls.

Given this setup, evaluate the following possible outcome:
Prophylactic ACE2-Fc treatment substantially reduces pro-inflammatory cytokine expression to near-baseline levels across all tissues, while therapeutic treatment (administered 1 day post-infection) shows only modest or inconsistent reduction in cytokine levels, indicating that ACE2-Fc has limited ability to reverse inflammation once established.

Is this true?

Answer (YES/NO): NO